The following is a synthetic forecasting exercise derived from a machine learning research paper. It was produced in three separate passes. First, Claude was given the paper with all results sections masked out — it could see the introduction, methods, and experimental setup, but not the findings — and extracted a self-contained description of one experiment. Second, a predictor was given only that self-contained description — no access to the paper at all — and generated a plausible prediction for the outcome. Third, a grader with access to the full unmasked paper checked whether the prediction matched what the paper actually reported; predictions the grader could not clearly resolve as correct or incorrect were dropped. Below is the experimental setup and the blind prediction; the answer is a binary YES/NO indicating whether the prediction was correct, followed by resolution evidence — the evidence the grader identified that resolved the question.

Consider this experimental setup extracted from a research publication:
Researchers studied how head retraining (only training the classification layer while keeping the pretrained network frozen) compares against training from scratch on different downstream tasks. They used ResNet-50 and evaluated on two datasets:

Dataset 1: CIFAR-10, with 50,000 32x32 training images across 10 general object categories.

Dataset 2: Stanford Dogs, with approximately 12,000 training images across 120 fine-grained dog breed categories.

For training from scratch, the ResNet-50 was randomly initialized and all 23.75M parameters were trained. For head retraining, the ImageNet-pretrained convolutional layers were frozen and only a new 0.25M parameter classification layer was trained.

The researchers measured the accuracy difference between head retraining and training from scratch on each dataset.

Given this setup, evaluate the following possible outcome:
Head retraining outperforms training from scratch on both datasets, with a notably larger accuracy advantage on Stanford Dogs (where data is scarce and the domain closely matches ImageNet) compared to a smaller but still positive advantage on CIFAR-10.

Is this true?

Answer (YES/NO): NO